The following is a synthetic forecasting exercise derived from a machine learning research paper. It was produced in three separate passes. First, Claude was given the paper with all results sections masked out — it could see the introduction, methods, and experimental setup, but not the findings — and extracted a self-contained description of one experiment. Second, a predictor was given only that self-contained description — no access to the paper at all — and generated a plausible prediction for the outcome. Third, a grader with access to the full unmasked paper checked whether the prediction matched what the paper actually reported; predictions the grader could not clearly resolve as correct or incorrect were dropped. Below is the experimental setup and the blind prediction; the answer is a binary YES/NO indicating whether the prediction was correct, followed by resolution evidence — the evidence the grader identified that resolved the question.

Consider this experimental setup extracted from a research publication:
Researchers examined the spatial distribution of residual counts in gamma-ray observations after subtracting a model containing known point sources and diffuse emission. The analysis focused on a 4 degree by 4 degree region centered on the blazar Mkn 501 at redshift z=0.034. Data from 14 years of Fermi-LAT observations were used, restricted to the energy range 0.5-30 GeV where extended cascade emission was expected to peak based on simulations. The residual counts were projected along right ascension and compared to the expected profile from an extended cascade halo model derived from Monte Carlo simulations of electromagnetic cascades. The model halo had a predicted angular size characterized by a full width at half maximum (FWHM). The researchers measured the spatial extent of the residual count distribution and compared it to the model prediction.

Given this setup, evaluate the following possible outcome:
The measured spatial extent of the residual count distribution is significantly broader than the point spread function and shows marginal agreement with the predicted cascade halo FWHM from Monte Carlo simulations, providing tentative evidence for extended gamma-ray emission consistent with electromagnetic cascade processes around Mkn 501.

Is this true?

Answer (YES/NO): NO